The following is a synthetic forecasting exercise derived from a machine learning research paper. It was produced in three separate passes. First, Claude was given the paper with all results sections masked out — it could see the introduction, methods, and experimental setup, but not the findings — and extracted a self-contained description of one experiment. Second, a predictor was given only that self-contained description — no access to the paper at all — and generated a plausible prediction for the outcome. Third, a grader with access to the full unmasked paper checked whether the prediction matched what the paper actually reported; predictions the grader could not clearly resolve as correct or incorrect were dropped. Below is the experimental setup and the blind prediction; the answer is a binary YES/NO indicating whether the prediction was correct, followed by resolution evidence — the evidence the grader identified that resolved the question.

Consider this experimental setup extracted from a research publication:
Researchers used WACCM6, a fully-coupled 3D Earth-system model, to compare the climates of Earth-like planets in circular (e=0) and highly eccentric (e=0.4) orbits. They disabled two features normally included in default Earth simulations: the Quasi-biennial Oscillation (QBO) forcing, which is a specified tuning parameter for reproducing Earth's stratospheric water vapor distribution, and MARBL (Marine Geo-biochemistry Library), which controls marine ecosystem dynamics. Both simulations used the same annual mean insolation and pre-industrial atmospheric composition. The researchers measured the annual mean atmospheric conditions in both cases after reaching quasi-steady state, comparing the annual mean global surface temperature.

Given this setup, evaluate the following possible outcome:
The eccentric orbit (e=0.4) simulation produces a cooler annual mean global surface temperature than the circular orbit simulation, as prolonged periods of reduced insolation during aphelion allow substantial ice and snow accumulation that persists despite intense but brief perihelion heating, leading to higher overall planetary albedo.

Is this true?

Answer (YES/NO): NO